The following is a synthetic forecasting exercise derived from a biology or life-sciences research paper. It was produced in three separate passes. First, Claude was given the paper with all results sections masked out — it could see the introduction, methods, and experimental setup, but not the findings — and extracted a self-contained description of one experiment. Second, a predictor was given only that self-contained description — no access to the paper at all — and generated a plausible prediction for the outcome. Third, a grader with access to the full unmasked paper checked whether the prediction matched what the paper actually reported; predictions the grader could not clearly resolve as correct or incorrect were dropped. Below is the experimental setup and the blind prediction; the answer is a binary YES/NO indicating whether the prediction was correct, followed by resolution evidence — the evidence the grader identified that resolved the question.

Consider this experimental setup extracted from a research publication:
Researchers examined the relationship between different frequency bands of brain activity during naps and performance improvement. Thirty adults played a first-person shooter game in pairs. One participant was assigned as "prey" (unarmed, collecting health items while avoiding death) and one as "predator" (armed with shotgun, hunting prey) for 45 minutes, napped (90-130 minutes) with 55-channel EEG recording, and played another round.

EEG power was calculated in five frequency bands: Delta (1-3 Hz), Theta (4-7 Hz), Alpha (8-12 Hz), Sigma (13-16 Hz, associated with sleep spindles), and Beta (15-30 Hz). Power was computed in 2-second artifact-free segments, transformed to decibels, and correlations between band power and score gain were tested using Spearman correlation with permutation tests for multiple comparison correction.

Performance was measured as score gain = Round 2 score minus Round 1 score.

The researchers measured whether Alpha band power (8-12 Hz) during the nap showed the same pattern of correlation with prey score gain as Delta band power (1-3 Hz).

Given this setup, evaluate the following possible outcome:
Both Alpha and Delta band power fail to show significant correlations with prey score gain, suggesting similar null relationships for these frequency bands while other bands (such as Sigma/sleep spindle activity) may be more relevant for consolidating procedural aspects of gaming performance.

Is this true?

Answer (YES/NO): NO